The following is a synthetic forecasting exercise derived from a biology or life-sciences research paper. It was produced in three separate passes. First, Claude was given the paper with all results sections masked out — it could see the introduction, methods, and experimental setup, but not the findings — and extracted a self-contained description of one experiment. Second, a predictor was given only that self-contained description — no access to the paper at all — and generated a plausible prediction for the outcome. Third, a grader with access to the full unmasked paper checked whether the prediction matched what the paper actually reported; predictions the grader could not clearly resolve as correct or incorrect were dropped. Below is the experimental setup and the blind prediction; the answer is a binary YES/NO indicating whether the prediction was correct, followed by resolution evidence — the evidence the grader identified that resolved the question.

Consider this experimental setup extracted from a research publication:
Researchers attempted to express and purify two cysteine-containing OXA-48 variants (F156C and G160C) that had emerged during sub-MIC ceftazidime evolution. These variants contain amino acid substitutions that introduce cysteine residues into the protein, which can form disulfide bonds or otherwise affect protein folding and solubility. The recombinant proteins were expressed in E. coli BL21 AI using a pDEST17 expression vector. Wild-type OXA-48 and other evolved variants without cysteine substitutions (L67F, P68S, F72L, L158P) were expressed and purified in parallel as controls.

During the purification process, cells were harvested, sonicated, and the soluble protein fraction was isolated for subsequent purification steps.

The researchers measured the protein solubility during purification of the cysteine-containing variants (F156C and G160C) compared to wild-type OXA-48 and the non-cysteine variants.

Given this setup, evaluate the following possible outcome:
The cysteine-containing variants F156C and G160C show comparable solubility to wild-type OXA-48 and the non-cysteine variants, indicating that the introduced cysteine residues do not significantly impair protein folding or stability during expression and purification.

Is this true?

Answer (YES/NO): NO